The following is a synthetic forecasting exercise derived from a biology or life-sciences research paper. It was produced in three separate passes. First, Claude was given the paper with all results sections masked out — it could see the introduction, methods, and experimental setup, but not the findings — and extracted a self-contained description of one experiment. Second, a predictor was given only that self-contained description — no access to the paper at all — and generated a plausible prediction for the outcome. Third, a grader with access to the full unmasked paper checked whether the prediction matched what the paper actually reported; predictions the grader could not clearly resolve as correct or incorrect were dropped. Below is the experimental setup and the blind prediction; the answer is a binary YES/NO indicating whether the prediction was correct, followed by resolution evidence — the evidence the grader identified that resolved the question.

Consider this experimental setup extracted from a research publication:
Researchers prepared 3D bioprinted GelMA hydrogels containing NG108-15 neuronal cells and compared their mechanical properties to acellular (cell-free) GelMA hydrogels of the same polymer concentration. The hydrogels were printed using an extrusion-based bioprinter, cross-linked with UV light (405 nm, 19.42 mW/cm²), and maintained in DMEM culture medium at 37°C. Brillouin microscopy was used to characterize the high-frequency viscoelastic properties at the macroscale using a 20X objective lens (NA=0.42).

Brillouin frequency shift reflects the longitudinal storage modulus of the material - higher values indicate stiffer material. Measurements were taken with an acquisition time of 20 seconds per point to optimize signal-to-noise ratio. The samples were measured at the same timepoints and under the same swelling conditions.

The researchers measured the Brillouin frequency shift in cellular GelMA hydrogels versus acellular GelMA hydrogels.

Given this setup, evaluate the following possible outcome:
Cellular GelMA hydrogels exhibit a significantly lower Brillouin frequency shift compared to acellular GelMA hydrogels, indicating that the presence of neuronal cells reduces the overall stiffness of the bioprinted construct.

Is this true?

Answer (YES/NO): YES